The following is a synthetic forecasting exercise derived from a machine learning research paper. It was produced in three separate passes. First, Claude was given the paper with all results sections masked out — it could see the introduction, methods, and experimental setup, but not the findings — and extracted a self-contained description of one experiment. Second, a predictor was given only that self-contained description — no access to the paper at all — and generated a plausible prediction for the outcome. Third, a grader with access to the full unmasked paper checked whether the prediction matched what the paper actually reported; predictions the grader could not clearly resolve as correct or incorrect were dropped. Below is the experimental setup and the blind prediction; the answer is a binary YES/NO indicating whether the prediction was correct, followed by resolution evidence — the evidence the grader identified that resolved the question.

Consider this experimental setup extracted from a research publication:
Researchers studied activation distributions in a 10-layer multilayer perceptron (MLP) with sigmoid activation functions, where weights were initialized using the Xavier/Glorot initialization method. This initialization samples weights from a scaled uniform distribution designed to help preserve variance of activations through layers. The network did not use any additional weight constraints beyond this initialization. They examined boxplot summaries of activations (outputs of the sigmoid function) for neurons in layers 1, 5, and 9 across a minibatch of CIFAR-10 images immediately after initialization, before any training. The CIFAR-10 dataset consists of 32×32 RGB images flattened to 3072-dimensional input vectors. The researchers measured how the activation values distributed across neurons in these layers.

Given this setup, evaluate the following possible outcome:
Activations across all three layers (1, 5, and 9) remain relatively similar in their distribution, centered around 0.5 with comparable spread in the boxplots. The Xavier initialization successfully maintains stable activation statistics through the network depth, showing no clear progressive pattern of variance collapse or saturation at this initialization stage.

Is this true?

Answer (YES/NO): NO